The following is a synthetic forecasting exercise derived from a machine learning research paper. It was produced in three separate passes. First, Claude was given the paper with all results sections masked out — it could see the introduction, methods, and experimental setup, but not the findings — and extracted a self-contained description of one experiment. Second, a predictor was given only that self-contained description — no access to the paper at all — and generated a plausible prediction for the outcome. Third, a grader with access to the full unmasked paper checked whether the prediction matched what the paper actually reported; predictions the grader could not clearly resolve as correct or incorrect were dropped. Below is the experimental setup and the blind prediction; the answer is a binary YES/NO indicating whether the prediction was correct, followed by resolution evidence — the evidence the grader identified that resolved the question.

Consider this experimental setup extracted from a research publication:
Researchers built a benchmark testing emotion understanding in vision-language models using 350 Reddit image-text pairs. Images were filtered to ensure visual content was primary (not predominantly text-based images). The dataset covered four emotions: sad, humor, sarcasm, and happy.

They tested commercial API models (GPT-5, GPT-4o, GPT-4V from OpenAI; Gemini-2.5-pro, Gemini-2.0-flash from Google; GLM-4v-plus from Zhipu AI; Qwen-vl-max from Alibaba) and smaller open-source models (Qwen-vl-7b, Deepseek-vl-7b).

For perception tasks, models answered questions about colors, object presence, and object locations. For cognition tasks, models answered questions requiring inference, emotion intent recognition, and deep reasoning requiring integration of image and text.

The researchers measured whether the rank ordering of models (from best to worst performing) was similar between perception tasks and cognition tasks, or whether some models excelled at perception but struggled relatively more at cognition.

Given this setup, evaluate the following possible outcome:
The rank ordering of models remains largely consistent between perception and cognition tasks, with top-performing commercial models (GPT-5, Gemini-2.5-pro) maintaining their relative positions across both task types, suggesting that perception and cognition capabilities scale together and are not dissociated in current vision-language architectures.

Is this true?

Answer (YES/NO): NO